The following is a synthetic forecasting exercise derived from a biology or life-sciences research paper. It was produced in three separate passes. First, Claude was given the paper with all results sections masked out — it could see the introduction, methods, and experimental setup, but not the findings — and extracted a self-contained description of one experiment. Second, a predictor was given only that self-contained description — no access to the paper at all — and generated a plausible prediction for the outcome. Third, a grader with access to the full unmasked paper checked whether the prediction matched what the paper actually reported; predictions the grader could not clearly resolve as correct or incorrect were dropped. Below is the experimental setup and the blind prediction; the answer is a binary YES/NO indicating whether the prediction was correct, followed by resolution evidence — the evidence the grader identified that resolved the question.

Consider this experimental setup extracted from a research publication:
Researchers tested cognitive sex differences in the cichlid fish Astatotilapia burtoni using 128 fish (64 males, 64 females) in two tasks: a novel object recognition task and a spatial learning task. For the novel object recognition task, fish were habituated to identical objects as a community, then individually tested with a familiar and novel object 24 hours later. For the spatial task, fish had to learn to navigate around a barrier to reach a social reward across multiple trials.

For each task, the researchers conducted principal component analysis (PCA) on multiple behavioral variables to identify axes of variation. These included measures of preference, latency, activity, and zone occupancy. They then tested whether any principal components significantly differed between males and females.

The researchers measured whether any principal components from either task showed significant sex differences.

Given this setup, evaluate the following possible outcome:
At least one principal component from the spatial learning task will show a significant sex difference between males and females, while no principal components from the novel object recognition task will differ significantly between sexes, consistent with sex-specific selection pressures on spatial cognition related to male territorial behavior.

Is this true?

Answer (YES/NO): NO